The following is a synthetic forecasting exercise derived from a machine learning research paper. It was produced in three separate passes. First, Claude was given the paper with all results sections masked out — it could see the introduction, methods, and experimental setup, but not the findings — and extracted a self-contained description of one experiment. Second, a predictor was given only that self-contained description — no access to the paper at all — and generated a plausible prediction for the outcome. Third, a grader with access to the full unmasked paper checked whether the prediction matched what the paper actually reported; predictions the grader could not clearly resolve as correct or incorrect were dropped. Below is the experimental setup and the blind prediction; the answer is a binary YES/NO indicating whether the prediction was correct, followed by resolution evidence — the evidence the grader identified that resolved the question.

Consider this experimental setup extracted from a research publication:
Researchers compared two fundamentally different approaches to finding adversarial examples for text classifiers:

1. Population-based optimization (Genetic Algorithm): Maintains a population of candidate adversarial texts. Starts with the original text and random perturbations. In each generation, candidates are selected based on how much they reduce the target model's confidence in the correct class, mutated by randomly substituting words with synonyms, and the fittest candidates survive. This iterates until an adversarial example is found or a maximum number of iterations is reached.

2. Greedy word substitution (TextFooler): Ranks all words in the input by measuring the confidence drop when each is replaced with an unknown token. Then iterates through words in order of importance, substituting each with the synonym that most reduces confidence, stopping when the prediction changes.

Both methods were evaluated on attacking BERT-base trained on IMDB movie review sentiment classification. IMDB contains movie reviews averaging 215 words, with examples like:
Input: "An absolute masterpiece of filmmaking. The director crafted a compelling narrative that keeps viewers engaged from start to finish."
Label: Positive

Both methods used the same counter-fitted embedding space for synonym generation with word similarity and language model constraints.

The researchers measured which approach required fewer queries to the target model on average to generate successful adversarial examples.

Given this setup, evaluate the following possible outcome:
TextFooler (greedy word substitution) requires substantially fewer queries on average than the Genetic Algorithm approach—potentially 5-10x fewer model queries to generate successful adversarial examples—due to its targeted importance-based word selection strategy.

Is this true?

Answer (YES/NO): NO